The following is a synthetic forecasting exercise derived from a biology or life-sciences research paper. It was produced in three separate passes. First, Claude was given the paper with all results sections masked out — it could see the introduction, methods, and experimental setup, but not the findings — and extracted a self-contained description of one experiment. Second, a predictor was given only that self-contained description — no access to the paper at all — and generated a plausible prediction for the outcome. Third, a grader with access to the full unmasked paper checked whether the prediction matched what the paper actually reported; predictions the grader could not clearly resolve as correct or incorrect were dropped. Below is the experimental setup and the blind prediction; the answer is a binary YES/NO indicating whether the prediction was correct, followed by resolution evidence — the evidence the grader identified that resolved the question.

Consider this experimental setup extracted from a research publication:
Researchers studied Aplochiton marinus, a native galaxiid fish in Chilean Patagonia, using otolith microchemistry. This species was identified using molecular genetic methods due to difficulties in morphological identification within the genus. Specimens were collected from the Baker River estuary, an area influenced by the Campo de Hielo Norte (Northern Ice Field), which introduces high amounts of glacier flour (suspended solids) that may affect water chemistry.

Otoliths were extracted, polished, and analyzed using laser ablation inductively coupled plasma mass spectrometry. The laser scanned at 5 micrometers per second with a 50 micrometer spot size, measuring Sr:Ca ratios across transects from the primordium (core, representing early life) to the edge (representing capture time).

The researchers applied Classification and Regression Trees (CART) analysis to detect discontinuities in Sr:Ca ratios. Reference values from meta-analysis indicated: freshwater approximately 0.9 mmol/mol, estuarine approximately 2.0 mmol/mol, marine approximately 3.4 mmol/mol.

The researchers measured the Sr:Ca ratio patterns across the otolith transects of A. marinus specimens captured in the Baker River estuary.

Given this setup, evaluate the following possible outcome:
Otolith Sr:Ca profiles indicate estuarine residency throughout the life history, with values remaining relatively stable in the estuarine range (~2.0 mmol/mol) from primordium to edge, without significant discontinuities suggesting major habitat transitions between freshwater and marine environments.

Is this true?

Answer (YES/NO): NO